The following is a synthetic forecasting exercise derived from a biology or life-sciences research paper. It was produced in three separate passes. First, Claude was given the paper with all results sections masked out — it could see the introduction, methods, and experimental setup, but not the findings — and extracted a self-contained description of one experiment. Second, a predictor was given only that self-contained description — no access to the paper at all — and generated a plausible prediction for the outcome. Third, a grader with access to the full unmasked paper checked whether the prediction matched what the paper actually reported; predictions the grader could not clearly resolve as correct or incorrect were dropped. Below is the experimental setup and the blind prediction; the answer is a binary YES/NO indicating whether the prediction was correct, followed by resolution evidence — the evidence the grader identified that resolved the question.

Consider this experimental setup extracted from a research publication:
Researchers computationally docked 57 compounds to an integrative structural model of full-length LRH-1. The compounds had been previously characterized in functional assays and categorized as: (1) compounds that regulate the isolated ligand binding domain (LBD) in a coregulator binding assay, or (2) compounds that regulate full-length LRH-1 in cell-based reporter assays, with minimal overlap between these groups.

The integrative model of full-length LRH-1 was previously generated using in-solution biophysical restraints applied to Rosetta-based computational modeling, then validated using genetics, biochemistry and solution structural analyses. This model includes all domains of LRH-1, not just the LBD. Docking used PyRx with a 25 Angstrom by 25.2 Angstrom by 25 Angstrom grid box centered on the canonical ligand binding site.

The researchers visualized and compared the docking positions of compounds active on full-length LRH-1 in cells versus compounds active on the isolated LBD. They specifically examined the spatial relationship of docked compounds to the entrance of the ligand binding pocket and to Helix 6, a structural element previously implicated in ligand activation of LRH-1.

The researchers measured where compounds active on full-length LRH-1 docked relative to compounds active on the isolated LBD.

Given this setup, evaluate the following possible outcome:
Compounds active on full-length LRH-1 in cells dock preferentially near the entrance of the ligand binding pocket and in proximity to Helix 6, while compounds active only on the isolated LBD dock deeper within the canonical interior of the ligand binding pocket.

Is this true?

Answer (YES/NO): YES